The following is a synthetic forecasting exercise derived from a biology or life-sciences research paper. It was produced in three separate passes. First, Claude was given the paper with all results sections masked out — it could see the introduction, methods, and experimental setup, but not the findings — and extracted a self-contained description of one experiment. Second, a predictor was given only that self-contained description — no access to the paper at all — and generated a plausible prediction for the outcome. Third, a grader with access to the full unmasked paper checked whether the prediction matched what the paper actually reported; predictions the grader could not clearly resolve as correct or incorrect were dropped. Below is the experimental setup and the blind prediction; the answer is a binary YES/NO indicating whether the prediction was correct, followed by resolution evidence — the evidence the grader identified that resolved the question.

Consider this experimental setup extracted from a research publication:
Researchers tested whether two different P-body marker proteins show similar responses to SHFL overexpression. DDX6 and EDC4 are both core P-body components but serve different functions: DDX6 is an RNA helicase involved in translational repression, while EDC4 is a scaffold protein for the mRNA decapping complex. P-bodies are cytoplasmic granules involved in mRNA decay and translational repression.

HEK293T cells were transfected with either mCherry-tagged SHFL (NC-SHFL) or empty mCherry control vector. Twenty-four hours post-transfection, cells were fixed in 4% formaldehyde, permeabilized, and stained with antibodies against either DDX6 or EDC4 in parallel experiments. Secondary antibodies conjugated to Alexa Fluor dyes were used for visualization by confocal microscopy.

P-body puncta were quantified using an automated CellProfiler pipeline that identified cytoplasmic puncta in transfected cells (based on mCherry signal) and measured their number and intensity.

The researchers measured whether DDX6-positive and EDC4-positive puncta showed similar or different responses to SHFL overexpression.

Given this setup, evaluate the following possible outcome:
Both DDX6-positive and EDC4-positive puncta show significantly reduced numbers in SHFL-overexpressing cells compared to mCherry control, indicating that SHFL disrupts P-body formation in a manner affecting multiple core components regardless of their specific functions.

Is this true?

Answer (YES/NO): YES